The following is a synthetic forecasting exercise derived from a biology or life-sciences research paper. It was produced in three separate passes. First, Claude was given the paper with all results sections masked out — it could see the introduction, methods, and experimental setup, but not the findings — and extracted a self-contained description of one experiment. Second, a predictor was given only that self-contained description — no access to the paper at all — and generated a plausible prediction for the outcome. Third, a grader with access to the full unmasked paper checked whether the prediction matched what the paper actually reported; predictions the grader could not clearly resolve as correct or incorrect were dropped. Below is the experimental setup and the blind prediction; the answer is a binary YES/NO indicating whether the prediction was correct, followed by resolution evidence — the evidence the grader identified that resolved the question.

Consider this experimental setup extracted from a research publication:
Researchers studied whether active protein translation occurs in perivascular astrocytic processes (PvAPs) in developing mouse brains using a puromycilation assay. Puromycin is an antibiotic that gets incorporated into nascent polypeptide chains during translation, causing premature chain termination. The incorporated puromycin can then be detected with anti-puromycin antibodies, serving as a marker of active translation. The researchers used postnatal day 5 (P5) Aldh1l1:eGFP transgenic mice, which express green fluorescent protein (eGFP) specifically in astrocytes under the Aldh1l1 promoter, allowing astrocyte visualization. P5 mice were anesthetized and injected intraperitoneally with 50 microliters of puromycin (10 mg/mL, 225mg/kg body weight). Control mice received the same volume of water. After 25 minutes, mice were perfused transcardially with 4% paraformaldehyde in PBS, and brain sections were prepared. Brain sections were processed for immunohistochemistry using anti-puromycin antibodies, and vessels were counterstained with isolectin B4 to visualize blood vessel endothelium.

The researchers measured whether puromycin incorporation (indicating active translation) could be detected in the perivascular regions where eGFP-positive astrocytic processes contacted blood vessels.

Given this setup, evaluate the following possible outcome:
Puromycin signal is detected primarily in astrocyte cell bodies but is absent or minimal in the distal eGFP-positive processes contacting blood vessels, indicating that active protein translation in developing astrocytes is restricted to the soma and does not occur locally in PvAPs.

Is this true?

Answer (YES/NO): NO